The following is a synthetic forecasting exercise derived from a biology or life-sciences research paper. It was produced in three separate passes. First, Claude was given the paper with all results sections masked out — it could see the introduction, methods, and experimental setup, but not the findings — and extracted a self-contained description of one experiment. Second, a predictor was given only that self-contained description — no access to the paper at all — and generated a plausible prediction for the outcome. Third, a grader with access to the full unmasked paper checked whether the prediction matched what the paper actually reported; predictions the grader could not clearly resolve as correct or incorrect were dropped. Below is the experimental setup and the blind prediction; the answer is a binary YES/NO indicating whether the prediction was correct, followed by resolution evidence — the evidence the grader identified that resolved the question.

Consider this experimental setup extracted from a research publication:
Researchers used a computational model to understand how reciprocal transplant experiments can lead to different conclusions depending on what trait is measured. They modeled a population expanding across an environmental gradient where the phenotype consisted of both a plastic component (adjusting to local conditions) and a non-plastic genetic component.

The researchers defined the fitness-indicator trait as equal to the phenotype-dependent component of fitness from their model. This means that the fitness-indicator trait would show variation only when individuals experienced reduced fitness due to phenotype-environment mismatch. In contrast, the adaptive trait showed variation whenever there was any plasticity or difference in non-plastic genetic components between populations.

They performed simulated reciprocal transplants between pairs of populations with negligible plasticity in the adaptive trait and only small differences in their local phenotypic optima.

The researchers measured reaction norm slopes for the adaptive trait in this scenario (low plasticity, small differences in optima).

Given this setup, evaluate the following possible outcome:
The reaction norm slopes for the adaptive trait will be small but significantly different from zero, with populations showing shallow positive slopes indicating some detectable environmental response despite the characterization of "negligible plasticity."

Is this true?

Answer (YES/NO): NO